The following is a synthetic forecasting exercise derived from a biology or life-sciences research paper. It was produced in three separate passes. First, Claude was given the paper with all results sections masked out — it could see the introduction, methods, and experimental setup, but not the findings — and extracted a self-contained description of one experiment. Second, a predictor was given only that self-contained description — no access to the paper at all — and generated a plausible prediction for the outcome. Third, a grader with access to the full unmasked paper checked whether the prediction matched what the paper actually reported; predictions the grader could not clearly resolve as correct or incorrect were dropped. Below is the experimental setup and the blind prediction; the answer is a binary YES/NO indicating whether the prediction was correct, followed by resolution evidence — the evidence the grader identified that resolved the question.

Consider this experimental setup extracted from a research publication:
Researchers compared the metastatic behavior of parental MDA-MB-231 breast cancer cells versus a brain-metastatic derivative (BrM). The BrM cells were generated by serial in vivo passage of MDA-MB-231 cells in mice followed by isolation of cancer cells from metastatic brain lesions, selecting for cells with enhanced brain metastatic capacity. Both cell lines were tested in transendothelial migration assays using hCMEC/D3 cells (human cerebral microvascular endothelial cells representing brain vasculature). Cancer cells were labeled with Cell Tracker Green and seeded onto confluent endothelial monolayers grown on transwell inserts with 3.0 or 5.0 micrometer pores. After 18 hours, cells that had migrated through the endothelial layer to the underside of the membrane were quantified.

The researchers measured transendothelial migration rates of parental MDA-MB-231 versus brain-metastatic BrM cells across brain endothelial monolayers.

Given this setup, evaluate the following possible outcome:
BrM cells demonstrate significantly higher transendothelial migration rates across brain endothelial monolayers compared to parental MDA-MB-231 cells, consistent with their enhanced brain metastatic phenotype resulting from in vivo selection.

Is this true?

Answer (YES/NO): NO